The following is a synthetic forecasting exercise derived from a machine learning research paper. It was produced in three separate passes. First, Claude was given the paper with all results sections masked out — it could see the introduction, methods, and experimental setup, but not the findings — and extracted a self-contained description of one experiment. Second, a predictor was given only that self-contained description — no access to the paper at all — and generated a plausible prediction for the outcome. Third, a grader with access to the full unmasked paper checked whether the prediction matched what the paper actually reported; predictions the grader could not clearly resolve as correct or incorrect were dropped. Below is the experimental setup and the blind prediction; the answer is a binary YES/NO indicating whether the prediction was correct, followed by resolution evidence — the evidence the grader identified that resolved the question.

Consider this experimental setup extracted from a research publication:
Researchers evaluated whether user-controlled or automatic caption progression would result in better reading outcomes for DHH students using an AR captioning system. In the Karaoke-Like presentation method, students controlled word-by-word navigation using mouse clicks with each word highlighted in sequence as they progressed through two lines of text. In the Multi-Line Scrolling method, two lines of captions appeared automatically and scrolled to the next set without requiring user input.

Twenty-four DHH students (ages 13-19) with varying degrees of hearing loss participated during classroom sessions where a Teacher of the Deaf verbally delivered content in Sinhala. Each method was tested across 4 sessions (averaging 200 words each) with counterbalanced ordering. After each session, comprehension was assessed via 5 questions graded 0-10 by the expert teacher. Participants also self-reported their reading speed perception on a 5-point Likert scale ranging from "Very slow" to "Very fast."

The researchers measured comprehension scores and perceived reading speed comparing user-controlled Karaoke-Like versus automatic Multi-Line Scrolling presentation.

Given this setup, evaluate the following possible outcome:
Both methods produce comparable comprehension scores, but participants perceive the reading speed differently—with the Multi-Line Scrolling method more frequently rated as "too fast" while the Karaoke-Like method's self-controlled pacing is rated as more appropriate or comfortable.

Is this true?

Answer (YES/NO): NO